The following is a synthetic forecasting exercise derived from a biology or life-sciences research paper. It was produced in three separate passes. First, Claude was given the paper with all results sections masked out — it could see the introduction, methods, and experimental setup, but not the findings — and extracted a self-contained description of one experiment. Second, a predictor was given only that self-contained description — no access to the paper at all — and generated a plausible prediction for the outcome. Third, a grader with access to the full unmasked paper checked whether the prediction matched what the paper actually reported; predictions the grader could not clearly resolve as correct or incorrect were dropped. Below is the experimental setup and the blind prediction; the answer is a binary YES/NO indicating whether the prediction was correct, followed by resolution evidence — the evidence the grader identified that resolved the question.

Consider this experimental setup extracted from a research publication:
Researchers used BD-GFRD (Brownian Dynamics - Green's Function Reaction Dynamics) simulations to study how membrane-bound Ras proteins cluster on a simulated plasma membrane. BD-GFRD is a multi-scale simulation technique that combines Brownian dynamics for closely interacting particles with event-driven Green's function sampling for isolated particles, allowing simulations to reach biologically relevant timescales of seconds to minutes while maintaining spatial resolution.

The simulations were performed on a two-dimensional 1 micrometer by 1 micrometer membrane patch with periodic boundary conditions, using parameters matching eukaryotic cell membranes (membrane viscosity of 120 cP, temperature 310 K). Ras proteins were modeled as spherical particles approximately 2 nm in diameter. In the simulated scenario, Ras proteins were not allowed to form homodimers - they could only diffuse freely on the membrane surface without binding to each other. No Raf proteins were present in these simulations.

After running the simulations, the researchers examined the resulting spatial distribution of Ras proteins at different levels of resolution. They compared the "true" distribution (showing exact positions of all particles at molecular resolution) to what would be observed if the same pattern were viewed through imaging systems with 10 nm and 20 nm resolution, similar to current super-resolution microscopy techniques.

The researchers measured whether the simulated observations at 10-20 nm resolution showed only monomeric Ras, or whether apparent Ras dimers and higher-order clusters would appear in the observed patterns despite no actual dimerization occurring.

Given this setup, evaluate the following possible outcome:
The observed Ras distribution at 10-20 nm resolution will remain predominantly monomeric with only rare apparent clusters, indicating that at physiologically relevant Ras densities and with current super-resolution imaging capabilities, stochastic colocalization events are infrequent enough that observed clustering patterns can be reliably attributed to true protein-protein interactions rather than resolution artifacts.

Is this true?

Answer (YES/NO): NO